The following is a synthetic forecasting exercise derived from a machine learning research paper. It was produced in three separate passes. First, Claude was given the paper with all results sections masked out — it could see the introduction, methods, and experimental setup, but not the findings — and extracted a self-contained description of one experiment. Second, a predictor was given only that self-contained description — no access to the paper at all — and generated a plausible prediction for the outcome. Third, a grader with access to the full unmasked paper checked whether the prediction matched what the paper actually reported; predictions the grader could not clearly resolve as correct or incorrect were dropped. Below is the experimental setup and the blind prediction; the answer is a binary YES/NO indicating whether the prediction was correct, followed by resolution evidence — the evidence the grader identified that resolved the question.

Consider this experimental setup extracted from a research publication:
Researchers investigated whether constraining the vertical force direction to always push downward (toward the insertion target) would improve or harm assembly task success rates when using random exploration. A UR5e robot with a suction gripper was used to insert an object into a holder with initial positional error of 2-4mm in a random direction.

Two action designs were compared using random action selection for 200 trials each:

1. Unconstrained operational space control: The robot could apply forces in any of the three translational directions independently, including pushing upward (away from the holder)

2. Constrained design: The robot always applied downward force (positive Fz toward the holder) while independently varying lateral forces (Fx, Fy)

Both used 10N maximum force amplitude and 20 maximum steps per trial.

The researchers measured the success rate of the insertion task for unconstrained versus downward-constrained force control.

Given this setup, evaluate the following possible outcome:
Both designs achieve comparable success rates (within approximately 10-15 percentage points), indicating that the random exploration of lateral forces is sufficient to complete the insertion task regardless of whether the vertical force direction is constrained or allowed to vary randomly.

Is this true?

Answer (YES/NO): NO